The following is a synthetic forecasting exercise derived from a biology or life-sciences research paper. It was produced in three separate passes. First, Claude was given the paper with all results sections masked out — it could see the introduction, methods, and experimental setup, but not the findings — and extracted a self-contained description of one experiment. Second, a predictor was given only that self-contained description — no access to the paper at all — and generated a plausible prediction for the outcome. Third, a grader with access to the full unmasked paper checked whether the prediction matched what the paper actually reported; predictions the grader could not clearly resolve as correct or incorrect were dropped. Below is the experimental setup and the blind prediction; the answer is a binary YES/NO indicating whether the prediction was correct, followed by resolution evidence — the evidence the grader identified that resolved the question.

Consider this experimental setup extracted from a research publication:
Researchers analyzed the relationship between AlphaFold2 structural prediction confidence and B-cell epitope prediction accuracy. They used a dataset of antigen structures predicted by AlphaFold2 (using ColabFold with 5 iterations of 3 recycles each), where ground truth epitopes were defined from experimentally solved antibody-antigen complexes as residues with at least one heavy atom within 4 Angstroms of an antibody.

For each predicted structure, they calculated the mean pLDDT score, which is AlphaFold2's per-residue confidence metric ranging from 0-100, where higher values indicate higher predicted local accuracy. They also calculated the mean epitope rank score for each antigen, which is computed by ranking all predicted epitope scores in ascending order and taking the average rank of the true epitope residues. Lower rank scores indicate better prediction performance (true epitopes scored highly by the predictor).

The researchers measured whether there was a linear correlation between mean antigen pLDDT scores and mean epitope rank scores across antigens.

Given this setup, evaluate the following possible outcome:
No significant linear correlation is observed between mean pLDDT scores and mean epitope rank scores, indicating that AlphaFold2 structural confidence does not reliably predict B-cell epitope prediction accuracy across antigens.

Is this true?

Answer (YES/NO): NO